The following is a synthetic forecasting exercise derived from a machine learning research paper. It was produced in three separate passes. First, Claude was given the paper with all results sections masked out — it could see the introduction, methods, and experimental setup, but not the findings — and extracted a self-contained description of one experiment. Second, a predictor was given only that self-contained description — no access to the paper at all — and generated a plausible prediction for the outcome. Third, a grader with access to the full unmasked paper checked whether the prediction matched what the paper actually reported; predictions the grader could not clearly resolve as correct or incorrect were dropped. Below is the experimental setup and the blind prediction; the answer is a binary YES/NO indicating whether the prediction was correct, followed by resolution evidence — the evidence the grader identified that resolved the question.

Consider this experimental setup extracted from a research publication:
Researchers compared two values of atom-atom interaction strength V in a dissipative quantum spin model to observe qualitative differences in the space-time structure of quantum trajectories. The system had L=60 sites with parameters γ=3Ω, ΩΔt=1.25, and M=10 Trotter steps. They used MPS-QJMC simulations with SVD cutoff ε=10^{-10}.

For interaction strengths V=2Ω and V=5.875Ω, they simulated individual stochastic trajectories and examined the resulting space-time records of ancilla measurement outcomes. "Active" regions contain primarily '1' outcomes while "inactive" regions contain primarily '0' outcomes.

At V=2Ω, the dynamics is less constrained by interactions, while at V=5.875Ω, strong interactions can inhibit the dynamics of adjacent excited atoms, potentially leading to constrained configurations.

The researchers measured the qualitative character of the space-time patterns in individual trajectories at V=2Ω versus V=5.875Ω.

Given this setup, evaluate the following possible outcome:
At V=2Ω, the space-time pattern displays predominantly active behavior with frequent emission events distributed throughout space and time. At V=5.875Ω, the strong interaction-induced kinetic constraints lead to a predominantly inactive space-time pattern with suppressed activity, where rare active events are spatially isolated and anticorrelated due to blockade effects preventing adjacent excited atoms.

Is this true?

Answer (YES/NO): NO